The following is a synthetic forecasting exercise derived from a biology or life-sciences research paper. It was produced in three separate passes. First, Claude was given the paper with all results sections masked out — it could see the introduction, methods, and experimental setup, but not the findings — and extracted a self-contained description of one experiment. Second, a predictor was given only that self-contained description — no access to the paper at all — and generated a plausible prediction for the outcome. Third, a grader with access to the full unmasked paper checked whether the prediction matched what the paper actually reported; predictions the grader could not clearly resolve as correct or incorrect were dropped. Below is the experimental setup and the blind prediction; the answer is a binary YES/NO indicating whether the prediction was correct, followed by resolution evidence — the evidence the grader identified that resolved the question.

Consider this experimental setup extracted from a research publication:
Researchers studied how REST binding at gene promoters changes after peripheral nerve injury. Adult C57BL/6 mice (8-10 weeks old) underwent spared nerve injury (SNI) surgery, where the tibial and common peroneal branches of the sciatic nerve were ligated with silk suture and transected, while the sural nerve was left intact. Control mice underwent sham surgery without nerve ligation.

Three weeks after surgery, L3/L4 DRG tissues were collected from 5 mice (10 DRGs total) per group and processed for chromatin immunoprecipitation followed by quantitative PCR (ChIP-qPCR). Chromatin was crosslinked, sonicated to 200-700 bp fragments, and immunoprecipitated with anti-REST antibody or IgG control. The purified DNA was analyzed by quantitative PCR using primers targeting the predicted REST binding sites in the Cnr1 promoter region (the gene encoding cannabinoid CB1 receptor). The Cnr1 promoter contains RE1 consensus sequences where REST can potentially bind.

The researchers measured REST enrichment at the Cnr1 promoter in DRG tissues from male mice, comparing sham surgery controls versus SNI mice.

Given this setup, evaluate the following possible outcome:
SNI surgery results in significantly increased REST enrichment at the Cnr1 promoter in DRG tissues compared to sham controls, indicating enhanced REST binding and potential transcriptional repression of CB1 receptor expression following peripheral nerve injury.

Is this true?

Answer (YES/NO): YES